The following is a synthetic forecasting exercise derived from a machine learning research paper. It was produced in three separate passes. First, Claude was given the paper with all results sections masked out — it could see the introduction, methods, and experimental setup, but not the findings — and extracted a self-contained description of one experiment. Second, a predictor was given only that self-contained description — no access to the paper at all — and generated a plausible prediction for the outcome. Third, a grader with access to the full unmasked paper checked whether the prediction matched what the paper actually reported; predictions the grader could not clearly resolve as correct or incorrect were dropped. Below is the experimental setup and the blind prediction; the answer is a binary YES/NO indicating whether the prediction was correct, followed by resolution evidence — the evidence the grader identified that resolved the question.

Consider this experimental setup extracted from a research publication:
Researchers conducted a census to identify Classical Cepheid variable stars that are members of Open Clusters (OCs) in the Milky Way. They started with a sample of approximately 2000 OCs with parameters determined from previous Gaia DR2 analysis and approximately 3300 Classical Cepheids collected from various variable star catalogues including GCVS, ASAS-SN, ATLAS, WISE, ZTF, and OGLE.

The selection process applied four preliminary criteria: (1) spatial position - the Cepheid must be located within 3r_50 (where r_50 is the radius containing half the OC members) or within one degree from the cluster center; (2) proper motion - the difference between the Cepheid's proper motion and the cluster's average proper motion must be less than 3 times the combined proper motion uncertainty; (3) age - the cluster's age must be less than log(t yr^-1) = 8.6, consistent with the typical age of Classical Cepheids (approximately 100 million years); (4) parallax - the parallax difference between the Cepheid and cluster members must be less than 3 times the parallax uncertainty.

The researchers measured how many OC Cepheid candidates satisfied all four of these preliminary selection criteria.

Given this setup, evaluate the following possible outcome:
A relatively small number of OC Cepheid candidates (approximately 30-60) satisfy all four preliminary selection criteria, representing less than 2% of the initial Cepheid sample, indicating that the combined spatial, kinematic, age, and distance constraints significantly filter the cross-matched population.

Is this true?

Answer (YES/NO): YES